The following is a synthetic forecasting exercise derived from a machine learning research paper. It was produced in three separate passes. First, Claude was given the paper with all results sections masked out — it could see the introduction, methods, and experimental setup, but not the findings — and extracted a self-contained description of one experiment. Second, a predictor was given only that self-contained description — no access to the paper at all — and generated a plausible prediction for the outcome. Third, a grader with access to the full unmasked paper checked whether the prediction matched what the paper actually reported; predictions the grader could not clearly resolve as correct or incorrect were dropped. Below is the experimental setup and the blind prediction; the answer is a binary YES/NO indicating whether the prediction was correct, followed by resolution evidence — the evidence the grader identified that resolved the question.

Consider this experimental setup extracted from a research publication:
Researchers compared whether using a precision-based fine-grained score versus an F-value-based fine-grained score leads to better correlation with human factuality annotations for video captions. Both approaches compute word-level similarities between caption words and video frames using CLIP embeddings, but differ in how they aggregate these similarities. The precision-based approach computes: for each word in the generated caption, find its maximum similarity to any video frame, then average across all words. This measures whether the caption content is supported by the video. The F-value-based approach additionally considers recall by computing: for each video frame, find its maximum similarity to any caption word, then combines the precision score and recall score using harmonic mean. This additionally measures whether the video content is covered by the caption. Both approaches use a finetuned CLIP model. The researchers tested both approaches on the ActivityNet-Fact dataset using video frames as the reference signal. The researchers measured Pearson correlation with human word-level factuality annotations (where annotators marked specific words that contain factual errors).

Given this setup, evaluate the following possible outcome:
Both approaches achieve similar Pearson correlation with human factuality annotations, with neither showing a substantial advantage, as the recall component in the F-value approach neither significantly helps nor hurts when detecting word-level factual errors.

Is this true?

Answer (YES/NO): NO